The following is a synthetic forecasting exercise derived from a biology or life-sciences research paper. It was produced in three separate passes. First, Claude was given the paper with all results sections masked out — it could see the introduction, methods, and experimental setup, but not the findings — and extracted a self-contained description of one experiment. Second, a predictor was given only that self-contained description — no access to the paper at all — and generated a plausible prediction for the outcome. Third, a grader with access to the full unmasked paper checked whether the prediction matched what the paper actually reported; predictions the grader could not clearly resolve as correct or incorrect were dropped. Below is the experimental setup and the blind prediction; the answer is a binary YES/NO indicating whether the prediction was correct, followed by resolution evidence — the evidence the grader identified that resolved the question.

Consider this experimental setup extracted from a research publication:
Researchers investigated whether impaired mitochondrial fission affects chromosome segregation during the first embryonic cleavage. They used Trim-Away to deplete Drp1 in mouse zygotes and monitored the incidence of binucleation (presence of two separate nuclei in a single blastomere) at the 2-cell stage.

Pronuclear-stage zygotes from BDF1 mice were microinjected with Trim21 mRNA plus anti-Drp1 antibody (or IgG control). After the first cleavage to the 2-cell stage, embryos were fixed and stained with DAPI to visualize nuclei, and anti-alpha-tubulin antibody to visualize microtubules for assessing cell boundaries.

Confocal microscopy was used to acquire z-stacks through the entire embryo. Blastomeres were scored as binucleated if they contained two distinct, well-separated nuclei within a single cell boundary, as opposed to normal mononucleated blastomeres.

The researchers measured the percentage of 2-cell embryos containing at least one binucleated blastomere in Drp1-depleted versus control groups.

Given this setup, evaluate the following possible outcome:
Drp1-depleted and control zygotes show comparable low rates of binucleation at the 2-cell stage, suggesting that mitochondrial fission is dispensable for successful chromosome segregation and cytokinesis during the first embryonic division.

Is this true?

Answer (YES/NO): NO